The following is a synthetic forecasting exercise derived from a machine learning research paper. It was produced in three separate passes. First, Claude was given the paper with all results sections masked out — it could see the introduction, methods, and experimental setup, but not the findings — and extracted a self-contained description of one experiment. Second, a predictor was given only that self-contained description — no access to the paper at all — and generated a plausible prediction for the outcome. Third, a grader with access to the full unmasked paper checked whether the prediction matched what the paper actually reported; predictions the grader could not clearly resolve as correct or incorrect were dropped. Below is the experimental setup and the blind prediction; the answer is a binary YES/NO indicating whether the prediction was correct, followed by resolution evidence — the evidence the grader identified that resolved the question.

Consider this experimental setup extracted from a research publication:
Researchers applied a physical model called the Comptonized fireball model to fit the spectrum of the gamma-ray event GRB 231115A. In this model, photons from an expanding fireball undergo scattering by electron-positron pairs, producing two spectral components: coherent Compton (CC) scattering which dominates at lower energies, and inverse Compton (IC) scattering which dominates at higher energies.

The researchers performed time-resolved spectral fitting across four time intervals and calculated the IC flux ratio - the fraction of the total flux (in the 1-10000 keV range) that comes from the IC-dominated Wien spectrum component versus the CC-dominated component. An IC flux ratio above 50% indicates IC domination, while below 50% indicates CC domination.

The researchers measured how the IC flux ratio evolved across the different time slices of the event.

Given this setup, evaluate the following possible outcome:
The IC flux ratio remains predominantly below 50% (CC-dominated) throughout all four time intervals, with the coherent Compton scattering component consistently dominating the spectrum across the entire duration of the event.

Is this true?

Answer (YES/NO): NO